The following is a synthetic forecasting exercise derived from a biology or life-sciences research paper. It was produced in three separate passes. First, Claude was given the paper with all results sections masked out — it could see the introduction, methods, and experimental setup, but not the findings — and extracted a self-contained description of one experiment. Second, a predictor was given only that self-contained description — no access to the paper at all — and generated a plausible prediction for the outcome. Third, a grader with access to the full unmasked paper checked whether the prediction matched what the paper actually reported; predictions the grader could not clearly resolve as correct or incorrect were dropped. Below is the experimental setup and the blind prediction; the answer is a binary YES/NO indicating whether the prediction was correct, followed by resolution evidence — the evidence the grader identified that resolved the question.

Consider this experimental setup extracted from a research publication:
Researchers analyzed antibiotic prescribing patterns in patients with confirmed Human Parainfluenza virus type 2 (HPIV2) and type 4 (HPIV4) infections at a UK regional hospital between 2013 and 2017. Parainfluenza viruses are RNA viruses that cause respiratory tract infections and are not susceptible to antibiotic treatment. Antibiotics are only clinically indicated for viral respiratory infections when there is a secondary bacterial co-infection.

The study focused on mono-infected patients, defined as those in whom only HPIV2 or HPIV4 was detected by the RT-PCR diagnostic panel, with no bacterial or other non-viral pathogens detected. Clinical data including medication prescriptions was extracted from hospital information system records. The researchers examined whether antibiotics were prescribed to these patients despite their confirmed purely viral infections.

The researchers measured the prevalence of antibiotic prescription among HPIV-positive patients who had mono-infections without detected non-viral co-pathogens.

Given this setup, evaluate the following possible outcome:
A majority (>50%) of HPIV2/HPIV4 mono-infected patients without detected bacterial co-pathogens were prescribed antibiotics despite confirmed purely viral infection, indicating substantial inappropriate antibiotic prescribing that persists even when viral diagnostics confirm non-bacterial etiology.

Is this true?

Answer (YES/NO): NO